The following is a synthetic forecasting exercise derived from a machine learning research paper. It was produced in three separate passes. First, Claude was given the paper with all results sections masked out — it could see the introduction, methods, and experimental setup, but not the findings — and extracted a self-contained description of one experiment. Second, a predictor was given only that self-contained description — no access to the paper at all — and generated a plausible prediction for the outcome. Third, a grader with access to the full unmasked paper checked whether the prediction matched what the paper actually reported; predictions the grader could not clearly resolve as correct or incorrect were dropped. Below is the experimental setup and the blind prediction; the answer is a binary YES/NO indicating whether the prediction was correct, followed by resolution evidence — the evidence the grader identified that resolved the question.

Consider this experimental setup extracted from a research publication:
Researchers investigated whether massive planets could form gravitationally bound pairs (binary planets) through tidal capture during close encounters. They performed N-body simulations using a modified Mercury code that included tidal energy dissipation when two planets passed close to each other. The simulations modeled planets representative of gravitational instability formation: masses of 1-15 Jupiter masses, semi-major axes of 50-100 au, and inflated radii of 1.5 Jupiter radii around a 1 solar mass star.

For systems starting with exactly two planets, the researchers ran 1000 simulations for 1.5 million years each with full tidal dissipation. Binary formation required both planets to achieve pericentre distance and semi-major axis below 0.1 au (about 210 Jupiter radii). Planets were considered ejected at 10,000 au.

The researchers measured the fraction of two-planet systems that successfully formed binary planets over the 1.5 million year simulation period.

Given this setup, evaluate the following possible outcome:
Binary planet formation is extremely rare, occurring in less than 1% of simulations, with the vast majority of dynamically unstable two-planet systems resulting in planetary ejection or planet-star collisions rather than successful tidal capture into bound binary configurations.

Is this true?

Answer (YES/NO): NO